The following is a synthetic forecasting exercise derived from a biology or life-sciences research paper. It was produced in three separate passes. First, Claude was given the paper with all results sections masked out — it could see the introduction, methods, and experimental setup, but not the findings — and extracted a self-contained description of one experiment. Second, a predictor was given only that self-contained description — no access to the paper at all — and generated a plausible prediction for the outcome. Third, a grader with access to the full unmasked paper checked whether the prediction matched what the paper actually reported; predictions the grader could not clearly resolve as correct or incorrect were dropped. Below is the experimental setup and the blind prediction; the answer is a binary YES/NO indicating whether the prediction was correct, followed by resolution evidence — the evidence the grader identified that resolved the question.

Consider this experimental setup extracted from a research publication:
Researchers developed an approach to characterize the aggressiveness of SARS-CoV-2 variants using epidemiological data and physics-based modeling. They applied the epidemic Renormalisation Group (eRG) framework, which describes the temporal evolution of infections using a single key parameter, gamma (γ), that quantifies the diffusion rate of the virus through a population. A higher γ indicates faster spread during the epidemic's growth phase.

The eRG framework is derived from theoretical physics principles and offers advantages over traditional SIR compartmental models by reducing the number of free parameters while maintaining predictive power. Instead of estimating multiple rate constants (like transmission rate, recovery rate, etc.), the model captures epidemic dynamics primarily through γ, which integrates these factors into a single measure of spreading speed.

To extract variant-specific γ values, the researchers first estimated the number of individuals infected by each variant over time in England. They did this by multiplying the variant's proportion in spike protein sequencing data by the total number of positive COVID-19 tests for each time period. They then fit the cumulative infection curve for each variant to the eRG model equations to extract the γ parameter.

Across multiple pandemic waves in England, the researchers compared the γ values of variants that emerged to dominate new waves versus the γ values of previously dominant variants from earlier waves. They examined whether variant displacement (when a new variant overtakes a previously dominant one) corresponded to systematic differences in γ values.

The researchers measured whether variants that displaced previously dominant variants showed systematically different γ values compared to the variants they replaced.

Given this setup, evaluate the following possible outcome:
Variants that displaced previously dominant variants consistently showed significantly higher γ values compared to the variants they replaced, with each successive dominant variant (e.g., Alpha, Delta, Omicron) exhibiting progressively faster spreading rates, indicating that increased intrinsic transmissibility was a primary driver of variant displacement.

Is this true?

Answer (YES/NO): NO